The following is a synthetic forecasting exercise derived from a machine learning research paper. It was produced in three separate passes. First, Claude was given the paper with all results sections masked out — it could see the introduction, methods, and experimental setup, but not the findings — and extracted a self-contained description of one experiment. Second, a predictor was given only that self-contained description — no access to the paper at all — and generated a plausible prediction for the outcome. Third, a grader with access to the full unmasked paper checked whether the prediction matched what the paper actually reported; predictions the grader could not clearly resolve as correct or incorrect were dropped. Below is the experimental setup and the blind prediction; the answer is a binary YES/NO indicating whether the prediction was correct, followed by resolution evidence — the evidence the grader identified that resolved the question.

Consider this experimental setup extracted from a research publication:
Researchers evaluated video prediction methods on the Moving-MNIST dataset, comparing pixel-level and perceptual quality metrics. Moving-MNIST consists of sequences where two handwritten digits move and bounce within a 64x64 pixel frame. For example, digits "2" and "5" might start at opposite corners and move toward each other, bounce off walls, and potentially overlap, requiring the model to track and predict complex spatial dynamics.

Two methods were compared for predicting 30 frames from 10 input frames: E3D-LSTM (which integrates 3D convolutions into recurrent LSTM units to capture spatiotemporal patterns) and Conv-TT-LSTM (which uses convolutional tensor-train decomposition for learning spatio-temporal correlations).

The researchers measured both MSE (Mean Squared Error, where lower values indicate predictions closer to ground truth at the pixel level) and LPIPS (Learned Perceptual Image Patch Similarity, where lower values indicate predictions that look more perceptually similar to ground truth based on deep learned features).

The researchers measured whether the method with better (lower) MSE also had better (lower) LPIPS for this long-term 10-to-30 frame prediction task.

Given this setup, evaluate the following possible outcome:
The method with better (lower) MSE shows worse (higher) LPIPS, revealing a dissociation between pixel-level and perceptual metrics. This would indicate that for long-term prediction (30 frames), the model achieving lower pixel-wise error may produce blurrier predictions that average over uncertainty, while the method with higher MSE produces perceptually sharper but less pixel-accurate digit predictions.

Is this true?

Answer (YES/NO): YES